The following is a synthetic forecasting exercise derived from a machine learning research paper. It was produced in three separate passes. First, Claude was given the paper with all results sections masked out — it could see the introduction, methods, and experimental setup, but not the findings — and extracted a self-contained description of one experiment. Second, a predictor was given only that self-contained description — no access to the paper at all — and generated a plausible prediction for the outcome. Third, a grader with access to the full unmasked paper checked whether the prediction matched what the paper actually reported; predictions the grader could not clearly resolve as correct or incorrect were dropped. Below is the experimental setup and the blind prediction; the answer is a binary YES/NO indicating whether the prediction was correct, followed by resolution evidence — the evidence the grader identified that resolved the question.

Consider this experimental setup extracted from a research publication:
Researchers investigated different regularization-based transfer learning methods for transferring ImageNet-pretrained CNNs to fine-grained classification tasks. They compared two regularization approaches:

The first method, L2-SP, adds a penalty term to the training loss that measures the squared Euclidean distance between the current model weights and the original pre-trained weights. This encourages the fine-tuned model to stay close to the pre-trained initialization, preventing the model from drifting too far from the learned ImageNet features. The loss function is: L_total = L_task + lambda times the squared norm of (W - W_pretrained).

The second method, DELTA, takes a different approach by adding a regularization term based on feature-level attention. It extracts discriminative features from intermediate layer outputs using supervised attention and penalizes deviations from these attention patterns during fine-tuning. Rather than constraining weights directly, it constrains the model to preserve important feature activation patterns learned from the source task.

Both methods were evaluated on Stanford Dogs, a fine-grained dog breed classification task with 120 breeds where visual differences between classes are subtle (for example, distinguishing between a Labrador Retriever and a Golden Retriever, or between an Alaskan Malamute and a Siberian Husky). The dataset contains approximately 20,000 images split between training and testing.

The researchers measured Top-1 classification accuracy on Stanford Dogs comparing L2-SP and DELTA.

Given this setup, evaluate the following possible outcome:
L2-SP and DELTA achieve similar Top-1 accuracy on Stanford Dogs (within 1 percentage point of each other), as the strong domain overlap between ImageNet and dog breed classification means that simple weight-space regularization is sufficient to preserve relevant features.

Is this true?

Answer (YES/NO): YES